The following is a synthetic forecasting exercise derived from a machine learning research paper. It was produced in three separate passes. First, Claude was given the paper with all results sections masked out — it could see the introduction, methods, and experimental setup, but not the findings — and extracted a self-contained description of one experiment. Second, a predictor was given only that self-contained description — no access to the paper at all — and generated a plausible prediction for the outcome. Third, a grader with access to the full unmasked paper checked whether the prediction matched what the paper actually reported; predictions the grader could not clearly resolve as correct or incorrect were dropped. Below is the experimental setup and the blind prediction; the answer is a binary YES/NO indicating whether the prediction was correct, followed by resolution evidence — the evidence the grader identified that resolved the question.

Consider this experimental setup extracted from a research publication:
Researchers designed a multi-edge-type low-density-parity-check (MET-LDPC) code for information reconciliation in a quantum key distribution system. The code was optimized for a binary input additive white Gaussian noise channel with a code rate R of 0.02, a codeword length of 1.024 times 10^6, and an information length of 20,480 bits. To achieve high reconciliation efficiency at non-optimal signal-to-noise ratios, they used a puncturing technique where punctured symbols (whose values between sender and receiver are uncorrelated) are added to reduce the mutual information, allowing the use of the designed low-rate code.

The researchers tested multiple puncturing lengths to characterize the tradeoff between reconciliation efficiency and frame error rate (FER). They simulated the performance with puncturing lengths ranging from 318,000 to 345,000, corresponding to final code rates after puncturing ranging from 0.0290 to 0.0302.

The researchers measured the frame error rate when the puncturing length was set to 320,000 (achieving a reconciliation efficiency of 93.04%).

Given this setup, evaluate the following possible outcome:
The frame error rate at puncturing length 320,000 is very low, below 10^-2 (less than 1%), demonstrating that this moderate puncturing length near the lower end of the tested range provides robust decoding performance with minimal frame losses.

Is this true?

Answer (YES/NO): NO